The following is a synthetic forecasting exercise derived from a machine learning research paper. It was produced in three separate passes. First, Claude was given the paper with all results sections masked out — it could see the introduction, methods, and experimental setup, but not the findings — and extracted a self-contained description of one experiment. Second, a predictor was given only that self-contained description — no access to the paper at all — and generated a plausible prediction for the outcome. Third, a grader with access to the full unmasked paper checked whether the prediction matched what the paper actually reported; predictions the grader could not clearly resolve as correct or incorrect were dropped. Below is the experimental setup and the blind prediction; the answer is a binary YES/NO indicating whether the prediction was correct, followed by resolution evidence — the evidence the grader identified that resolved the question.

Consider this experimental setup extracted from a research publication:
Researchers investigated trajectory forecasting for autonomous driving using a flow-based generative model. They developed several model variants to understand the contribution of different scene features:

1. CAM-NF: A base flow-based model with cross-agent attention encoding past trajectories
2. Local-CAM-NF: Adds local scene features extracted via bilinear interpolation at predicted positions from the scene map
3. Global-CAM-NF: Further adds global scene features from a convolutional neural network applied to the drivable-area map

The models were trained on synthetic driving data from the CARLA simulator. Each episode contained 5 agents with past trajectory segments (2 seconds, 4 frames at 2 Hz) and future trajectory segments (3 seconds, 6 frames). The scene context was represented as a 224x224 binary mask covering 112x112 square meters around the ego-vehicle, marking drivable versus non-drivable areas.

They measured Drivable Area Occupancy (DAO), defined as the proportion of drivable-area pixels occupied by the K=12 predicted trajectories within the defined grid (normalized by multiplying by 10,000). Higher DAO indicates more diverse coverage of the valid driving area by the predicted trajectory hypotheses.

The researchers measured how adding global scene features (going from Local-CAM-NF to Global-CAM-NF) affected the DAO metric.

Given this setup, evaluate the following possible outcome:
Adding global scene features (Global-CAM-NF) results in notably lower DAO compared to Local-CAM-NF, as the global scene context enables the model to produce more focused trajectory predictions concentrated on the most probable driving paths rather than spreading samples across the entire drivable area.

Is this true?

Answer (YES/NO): NO